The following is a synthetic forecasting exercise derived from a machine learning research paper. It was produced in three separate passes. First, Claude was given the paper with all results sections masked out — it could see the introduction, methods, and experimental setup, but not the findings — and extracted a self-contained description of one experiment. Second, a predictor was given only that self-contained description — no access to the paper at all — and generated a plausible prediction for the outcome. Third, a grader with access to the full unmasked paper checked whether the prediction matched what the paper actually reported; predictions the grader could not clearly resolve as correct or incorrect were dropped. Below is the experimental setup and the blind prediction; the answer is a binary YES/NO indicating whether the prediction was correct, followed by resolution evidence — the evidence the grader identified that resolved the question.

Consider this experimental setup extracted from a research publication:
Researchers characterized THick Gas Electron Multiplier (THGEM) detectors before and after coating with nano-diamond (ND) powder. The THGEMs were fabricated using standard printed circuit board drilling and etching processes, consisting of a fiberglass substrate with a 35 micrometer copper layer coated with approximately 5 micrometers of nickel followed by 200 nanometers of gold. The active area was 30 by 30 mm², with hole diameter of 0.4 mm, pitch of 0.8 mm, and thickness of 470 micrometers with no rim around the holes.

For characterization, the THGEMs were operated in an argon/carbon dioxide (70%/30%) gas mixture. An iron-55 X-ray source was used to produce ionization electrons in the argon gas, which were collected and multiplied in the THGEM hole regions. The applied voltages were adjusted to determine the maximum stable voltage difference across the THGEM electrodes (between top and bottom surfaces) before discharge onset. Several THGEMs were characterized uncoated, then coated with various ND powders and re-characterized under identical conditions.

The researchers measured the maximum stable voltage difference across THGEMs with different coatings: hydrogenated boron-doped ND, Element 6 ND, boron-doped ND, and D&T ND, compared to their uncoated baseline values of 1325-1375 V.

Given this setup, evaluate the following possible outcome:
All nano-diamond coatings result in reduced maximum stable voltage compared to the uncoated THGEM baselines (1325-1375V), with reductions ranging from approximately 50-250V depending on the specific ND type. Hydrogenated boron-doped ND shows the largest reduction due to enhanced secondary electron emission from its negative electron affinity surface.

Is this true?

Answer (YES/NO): NO